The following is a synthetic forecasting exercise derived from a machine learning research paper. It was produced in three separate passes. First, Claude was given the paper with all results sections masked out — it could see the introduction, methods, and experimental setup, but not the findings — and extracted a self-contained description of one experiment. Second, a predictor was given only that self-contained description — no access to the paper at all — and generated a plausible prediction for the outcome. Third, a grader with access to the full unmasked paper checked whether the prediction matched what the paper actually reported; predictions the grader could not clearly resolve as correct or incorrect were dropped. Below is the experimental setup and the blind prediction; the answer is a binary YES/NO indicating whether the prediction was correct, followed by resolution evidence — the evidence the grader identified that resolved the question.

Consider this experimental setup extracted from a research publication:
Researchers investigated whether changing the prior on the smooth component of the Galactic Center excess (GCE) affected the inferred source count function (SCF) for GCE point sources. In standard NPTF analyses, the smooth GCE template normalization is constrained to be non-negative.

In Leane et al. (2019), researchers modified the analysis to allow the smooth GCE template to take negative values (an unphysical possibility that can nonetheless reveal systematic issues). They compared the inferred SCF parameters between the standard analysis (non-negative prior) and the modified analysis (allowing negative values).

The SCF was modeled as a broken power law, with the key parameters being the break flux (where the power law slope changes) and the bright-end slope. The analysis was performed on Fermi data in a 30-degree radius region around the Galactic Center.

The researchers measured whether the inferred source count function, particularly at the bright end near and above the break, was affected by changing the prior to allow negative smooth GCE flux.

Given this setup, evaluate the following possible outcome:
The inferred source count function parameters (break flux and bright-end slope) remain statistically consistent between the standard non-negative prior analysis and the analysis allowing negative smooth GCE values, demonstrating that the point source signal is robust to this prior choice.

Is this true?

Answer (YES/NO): NO